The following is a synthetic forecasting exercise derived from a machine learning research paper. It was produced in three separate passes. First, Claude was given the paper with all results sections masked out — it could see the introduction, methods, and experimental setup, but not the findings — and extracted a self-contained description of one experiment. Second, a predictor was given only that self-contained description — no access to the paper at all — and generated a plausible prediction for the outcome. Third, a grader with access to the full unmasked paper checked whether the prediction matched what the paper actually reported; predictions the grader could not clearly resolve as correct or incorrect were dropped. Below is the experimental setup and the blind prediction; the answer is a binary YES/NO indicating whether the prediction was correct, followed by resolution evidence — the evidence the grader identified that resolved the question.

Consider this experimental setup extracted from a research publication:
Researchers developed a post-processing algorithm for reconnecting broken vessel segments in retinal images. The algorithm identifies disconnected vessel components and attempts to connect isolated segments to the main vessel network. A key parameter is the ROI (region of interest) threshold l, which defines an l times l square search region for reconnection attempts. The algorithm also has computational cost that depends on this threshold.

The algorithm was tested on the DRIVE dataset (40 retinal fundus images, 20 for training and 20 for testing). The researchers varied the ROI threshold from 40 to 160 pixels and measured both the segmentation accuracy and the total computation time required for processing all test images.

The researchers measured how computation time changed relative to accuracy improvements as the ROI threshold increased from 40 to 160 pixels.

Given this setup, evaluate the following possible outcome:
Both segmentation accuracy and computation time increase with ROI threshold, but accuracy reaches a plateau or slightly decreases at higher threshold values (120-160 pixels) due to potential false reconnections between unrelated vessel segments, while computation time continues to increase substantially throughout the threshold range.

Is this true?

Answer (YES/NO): NO